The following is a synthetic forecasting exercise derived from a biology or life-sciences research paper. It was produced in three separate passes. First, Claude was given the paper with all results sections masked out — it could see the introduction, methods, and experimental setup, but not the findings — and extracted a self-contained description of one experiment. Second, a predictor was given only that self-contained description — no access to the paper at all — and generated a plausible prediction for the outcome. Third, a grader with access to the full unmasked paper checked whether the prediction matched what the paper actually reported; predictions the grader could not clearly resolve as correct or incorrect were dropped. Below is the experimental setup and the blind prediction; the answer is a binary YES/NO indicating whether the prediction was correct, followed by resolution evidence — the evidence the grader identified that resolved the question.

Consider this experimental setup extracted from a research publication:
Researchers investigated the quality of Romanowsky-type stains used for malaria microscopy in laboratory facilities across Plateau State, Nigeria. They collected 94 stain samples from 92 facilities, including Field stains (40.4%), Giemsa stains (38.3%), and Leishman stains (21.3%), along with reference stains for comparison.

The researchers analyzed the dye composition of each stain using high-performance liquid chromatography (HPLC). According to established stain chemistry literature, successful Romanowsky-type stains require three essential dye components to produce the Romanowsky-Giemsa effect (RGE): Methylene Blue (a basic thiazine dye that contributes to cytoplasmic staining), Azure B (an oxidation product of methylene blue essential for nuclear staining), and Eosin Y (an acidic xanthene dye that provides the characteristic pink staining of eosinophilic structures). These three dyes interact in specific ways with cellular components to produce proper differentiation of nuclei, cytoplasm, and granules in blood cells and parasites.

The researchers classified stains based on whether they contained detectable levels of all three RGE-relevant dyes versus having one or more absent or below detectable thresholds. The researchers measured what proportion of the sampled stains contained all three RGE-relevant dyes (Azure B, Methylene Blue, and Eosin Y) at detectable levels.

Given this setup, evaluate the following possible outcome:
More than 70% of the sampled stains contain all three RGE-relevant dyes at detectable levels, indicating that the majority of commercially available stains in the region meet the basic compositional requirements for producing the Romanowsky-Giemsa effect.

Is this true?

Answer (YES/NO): NO